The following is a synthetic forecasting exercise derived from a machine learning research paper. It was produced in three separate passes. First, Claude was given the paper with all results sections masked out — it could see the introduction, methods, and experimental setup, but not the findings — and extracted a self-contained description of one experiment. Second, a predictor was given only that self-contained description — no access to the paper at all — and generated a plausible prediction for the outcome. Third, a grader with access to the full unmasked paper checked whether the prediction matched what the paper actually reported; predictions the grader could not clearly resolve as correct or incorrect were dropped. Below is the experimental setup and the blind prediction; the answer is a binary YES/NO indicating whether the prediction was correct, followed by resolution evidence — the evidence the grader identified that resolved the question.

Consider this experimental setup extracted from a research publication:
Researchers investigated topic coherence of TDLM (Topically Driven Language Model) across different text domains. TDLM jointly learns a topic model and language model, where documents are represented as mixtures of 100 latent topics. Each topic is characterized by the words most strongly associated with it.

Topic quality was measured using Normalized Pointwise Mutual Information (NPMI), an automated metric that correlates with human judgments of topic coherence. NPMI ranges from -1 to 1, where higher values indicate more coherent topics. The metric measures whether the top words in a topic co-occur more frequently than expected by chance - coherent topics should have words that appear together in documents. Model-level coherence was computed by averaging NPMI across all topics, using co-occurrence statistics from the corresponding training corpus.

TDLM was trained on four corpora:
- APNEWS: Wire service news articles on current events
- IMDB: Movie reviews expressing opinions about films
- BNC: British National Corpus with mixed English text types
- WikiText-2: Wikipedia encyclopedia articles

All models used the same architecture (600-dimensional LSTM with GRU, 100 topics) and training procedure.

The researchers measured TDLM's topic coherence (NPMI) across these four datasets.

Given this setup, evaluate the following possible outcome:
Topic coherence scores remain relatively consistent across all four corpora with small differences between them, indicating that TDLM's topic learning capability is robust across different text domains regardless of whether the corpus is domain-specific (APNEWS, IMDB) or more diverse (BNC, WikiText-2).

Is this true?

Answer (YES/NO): NO